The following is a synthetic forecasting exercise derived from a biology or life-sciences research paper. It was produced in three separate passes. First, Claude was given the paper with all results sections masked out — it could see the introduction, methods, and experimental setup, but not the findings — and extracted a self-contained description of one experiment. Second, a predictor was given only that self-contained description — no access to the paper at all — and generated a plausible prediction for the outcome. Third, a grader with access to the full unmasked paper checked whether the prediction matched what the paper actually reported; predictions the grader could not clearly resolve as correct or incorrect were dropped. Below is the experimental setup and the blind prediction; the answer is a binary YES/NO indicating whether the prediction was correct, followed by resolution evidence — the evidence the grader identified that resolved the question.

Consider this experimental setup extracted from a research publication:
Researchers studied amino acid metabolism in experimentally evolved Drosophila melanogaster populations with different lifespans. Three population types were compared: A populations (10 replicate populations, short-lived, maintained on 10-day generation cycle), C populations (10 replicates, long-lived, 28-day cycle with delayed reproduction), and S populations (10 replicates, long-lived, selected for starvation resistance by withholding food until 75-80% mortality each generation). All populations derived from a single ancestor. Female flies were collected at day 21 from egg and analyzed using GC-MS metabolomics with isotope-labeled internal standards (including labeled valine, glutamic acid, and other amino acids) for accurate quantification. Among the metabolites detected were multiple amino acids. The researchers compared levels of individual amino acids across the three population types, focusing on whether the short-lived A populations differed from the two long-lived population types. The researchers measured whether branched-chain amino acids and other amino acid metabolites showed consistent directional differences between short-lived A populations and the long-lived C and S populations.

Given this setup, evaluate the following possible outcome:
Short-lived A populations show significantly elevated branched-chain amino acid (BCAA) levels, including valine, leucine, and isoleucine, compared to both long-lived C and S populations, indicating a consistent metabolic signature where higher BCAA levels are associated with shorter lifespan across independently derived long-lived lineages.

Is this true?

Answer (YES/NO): NO